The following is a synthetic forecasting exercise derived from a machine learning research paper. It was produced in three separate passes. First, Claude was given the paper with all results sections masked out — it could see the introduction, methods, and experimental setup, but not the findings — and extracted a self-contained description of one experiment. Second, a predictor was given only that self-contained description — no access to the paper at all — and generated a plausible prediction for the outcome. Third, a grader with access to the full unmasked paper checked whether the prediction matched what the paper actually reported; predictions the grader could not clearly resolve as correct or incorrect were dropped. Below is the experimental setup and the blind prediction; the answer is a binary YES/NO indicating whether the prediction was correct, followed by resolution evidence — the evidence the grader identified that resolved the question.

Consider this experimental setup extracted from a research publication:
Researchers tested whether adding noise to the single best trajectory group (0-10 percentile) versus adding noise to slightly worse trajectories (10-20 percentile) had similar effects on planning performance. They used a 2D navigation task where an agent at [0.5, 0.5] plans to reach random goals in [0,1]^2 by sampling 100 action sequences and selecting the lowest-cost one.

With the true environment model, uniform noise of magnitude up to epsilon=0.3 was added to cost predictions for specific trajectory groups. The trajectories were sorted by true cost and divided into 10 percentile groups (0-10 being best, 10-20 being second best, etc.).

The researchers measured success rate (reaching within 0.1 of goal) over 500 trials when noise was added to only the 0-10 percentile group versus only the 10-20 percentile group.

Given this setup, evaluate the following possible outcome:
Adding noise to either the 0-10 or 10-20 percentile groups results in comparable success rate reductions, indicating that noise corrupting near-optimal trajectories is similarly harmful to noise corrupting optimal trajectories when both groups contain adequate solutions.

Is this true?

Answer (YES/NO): NO